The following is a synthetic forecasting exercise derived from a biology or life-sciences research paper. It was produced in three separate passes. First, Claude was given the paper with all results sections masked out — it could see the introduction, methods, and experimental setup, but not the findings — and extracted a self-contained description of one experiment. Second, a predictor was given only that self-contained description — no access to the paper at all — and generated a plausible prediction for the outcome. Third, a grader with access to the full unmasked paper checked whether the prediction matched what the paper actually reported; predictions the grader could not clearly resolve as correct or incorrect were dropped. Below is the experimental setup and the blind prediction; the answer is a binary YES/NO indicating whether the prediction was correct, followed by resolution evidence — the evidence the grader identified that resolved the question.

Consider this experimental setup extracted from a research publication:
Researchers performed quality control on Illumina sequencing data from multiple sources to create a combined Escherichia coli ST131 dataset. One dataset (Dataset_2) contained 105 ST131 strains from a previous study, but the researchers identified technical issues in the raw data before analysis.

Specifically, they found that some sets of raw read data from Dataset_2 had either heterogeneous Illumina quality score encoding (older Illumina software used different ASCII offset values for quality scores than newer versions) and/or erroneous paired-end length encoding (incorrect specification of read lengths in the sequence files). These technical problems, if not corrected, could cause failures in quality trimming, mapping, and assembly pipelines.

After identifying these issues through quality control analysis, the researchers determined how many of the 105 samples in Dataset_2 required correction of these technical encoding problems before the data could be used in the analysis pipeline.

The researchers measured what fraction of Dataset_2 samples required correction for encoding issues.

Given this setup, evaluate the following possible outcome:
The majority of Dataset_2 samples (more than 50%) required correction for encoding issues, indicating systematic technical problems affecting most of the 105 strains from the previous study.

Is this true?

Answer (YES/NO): NO